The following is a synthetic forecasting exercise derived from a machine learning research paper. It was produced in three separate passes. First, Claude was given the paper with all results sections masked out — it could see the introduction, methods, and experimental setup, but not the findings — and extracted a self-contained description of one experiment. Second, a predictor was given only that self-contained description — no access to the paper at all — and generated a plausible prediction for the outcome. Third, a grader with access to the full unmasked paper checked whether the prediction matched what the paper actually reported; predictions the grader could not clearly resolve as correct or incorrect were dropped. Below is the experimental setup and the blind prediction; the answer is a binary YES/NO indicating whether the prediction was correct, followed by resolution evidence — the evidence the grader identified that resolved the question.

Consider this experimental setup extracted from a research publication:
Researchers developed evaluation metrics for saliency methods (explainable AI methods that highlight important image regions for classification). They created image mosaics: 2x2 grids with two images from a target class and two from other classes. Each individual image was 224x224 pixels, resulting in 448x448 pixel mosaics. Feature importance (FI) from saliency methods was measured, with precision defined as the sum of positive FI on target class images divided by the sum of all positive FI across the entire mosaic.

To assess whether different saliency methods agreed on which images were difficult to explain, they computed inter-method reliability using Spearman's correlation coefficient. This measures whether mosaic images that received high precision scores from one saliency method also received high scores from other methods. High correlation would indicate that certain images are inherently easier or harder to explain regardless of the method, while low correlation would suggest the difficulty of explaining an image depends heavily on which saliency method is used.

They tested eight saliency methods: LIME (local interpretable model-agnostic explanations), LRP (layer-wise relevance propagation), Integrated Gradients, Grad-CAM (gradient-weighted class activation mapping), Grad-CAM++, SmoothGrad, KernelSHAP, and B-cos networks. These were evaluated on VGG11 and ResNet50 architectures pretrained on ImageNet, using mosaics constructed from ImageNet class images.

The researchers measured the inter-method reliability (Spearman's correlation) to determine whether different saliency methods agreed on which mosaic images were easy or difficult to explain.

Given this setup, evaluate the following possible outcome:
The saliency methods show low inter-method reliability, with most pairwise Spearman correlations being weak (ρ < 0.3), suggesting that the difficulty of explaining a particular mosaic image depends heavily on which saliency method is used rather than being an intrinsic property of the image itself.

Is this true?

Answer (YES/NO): NO